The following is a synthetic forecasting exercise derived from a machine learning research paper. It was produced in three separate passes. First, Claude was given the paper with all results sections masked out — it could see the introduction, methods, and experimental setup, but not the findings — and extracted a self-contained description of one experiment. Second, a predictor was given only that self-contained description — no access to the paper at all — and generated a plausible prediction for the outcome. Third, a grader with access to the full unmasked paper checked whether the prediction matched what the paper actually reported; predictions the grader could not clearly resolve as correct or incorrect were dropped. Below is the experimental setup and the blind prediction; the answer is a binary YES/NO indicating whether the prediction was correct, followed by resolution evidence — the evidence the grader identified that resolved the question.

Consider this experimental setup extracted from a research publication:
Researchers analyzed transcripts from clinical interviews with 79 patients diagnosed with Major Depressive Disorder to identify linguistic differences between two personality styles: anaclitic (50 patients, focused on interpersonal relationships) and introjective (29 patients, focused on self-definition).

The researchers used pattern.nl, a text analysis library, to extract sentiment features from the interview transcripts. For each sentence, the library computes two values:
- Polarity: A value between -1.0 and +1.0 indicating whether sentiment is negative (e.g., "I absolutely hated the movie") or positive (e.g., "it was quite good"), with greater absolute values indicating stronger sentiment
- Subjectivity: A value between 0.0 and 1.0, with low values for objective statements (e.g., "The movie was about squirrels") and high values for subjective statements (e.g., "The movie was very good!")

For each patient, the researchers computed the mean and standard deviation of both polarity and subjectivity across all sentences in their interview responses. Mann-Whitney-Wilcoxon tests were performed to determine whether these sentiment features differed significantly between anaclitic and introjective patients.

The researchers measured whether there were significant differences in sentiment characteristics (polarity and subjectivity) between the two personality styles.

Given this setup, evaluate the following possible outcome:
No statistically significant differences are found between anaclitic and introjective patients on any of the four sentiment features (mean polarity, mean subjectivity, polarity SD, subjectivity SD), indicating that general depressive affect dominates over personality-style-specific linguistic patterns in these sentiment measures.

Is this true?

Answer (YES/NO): YES